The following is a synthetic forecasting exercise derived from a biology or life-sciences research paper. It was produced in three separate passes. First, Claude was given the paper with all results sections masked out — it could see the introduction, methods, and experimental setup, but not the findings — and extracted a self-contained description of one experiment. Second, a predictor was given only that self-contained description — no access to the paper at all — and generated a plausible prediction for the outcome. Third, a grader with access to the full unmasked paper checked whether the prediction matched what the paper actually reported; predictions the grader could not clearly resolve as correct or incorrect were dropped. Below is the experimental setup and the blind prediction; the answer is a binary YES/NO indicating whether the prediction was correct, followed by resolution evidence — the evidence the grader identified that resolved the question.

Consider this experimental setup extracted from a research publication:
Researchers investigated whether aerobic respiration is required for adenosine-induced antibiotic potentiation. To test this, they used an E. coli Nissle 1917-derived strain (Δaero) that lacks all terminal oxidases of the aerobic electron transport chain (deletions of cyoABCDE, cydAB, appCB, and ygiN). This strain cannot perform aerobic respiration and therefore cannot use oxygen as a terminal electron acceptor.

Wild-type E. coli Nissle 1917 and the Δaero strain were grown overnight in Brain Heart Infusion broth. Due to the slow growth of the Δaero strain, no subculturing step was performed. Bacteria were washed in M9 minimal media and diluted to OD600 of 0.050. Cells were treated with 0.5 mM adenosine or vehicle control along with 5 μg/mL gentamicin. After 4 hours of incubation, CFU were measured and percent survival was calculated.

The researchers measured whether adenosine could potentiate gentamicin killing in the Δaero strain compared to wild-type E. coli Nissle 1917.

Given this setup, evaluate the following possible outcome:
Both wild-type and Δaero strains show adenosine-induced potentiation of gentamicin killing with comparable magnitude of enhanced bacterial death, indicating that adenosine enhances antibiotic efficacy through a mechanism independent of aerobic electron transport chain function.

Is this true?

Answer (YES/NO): NO